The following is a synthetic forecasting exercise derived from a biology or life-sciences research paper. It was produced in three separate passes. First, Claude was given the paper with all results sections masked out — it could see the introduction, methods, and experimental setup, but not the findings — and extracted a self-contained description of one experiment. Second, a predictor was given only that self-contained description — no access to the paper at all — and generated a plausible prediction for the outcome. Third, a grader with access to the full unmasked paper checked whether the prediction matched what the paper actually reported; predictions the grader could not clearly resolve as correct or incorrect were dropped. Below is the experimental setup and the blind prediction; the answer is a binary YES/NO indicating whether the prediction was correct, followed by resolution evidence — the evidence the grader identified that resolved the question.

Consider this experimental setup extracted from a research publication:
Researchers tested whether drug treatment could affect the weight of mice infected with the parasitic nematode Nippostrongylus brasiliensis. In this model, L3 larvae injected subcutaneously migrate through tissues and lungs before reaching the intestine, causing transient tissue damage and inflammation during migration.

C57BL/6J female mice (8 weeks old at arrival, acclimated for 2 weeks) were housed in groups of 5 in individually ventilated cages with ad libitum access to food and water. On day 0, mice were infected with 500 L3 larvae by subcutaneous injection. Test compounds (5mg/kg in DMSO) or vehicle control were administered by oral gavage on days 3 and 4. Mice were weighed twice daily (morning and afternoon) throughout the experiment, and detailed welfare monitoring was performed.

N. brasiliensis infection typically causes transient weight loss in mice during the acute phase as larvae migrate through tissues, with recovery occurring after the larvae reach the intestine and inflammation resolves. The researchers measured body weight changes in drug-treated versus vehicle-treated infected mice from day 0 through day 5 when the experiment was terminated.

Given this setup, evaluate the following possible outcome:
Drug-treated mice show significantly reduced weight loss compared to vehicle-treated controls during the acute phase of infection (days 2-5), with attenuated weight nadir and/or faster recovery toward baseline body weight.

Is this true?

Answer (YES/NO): NO